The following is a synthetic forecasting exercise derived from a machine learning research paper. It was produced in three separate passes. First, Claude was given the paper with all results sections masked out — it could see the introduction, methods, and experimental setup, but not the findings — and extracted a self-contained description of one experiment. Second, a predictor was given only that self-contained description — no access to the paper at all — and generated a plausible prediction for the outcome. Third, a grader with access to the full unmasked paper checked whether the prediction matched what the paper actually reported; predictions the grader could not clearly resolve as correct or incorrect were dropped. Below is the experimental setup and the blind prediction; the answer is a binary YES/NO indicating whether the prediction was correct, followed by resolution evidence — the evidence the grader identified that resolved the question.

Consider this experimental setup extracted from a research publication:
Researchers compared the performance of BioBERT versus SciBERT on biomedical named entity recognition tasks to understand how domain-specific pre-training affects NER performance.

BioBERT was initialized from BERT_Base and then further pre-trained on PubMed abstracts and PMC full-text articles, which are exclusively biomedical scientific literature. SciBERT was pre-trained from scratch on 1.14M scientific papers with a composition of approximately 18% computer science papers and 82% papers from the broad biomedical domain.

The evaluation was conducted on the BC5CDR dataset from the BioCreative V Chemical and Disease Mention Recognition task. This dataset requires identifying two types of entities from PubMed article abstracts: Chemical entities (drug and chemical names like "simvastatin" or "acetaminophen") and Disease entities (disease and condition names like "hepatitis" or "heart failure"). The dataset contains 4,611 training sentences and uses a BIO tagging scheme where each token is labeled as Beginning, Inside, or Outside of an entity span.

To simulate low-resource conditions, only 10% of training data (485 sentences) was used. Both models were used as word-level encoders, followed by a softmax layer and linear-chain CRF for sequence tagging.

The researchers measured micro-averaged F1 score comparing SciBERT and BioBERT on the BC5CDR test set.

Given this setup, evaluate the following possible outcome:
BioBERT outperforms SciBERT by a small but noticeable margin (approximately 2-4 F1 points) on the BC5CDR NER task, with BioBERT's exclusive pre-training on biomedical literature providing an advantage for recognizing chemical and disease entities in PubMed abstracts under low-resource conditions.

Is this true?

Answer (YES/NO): NO